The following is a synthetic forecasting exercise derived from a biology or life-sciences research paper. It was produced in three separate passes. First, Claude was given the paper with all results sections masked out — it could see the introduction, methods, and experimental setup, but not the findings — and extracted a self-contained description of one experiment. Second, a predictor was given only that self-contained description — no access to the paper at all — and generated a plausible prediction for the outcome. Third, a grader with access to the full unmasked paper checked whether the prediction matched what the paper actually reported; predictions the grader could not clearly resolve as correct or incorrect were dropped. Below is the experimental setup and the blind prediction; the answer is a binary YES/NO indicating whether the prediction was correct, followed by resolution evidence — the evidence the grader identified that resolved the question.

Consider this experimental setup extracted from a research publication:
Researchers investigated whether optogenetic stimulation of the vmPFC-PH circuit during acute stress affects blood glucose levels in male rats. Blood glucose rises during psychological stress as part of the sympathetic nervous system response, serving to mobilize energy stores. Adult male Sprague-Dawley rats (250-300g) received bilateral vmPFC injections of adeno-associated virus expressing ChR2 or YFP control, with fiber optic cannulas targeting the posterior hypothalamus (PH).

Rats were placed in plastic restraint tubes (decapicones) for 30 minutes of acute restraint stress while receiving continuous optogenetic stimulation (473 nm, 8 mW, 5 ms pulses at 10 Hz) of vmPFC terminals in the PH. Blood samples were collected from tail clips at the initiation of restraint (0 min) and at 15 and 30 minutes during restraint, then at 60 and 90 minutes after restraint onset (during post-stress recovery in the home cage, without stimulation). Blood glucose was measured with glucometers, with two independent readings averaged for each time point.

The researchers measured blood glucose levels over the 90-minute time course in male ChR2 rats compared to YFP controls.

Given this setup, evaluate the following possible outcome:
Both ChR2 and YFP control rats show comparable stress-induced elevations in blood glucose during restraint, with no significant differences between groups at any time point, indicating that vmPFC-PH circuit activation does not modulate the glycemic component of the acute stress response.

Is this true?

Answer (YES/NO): NO